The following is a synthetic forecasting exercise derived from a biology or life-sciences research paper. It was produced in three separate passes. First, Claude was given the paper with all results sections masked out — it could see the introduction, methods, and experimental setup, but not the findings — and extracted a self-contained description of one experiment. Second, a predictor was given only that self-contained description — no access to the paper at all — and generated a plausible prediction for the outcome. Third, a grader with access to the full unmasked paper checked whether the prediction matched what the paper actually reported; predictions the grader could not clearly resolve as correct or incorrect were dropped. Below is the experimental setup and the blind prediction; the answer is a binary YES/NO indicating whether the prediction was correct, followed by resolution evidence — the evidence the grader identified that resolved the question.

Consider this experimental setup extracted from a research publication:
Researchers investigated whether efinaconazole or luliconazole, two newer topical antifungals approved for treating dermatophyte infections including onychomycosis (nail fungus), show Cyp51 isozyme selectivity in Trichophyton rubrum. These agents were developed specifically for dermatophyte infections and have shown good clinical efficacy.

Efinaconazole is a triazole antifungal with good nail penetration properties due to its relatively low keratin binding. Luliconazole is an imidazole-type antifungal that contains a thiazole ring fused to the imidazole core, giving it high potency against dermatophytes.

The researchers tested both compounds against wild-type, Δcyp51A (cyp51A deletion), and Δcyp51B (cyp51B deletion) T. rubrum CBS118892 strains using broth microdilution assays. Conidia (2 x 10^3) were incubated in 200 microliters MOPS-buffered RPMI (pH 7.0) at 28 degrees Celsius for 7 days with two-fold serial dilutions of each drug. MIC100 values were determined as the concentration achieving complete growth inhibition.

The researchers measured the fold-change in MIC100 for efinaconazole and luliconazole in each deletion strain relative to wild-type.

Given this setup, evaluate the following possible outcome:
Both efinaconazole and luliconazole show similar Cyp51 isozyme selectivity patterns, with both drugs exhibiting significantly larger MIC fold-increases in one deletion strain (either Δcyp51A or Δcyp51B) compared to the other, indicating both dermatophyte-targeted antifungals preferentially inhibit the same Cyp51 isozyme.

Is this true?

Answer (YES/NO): NO